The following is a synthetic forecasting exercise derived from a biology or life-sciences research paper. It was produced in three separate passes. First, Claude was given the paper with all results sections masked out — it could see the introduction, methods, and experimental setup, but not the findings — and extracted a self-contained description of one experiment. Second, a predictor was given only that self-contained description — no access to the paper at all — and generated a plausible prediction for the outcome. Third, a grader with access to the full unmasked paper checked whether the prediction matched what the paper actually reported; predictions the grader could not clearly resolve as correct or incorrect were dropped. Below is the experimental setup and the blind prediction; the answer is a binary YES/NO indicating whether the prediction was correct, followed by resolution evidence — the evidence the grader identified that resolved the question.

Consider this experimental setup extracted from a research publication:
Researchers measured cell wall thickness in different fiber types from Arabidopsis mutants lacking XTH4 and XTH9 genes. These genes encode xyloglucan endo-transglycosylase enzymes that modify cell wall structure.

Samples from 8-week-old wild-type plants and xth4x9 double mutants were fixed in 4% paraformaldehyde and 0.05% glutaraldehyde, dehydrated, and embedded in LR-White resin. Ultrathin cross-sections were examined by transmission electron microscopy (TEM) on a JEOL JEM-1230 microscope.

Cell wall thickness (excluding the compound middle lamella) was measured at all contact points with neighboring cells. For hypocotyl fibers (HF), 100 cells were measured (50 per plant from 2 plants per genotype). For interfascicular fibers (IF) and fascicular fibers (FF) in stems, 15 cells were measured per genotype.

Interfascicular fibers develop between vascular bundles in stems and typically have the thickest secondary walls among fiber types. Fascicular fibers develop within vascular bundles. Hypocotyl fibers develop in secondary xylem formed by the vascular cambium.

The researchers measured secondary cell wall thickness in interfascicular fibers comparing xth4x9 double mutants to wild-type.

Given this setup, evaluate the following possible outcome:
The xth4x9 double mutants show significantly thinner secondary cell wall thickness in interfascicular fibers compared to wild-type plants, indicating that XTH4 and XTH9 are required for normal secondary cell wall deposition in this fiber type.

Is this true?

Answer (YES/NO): YES